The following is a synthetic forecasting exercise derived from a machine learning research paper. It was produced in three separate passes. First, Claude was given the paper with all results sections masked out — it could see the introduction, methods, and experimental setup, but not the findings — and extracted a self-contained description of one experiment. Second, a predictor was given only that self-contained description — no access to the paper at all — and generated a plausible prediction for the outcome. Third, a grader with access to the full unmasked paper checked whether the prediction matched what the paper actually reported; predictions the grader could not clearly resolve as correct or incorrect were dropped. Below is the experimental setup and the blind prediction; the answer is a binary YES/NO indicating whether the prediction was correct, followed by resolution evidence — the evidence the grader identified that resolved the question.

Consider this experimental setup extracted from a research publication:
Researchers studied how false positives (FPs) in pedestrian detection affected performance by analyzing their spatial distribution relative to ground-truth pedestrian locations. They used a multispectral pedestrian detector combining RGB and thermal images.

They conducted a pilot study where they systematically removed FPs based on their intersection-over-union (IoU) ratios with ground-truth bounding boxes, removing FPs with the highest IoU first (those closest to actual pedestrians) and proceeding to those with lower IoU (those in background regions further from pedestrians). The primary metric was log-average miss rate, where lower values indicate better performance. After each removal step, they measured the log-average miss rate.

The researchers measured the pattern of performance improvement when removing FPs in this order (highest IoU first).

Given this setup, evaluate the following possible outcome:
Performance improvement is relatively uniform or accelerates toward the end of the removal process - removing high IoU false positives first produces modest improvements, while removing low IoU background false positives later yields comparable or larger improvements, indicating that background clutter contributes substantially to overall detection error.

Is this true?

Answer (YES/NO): YES